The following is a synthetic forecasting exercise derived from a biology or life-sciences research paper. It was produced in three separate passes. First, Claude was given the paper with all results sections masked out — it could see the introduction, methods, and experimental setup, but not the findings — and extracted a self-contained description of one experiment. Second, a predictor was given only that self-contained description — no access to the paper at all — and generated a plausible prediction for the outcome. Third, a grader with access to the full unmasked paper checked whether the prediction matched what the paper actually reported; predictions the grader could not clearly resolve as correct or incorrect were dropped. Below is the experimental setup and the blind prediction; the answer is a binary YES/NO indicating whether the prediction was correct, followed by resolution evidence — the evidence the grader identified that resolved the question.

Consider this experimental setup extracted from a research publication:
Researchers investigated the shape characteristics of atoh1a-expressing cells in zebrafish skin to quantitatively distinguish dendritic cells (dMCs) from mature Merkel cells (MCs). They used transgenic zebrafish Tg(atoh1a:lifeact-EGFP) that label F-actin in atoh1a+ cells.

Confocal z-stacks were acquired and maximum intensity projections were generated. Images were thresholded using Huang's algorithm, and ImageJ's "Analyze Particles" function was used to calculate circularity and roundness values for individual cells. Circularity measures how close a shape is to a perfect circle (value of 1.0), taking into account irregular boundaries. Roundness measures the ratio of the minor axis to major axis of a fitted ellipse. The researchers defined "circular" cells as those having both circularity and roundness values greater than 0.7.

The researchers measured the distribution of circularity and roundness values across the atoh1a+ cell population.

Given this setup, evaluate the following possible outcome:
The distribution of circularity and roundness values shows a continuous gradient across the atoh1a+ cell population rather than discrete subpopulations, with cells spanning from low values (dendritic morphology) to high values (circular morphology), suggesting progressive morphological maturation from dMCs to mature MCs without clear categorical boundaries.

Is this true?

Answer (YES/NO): NO